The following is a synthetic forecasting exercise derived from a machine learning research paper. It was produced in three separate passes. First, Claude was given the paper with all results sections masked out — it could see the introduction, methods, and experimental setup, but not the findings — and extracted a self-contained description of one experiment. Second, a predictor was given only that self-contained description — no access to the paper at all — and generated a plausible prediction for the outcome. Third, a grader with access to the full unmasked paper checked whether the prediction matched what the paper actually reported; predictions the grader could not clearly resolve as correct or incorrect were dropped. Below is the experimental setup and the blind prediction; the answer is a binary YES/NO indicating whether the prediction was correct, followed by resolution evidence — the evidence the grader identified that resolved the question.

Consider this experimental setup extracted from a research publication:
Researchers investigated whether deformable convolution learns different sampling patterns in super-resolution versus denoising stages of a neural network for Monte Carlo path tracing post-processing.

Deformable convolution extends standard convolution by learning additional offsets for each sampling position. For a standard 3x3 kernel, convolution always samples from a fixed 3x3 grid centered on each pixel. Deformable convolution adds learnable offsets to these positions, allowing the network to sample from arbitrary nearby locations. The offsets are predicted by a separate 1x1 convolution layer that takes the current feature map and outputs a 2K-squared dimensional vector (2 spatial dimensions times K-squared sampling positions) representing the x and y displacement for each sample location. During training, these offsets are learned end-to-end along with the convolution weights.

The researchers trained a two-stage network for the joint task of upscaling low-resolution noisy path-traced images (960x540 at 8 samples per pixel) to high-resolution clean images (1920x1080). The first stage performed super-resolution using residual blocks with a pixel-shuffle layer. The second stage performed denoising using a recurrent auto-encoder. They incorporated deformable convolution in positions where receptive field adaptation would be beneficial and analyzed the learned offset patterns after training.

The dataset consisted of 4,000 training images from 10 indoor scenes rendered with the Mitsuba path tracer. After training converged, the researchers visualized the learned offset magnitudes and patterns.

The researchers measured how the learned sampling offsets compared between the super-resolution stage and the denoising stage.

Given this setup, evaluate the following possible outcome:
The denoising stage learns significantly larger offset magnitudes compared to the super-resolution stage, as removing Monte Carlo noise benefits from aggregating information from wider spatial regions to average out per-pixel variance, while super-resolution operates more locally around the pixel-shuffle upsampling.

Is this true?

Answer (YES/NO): YES